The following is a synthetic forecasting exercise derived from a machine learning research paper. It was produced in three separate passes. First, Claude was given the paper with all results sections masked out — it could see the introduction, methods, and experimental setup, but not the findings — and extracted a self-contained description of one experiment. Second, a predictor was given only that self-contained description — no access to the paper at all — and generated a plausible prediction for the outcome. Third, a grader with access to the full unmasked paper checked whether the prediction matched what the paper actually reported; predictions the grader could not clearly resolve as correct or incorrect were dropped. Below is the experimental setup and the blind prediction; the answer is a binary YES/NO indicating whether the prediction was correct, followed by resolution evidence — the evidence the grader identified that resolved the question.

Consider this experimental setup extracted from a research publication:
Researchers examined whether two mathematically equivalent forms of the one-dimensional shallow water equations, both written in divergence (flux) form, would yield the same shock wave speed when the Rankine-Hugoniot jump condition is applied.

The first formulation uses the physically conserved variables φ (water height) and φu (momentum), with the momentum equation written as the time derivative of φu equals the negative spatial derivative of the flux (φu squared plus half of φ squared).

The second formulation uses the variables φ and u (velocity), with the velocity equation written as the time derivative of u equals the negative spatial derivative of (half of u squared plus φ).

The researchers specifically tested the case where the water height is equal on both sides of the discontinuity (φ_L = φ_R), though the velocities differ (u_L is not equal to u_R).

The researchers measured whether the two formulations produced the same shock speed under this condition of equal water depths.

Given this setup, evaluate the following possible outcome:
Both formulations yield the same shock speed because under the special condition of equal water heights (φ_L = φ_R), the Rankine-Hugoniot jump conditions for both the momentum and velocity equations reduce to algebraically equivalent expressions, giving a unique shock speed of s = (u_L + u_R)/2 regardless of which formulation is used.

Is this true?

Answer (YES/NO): NO